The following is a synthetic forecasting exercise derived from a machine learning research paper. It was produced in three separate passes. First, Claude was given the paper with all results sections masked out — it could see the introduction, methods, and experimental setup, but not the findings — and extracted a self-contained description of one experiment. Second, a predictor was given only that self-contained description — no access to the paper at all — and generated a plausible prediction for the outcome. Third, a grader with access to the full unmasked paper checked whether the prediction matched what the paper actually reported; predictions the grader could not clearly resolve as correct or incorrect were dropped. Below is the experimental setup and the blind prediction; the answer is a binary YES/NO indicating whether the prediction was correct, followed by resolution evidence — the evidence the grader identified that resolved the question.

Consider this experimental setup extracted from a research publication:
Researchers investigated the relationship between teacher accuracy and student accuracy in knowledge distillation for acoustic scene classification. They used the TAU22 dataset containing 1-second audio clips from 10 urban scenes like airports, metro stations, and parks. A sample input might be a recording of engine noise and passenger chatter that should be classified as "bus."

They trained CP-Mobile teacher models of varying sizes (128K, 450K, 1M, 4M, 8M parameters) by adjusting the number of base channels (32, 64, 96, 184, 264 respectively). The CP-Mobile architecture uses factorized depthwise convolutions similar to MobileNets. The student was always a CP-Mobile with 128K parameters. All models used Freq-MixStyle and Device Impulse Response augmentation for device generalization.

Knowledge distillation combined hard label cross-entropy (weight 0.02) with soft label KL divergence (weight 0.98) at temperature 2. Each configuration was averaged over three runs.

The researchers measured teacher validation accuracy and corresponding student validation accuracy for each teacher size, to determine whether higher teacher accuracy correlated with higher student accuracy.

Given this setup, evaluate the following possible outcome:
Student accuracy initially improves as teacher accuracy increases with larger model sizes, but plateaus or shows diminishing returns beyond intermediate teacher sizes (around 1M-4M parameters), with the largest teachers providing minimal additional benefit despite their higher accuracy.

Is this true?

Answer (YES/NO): NO